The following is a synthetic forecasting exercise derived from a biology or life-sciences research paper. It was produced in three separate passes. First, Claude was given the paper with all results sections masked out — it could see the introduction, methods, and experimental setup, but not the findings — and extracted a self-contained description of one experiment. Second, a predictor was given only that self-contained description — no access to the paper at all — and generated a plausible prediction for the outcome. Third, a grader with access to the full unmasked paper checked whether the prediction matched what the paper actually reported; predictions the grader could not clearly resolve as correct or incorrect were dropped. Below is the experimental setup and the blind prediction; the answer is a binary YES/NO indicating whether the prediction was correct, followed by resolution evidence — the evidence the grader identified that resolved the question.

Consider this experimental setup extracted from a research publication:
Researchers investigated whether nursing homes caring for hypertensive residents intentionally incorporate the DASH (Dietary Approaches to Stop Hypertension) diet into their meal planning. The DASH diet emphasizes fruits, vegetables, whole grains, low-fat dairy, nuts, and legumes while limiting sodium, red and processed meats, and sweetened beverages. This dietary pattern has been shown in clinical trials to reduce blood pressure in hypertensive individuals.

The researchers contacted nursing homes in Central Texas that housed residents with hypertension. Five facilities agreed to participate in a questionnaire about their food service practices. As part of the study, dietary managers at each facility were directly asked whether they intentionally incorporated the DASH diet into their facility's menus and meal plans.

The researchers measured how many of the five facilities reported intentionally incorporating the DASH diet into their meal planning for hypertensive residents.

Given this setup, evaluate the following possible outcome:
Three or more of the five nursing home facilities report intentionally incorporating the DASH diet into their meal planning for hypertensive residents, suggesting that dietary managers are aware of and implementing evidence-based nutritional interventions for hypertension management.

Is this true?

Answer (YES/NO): NO